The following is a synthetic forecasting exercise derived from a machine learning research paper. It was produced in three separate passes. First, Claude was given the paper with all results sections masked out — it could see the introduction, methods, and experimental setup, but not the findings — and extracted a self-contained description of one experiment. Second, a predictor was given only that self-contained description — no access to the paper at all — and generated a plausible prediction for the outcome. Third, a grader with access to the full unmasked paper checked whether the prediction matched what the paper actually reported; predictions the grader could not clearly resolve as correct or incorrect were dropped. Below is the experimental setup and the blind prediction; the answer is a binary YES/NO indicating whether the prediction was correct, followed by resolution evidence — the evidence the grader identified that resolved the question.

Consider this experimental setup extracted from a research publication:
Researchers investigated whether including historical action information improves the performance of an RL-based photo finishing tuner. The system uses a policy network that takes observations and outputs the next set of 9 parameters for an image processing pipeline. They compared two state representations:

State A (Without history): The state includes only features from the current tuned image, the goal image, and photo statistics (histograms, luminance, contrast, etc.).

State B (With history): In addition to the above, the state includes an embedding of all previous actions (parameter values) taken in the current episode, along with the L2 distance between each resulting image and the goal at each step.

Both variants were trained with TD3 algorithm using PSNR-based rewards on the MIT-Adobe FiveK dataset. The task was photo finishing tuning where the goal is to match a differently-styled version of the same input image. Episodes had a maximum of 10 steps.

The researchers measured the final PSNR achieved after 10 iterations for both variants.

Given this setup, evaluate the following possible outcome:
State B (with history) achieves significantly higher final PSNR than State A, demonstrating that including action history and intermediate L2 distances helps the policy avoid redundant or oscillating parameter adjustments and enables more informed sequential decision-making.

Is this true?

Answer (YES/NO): NO